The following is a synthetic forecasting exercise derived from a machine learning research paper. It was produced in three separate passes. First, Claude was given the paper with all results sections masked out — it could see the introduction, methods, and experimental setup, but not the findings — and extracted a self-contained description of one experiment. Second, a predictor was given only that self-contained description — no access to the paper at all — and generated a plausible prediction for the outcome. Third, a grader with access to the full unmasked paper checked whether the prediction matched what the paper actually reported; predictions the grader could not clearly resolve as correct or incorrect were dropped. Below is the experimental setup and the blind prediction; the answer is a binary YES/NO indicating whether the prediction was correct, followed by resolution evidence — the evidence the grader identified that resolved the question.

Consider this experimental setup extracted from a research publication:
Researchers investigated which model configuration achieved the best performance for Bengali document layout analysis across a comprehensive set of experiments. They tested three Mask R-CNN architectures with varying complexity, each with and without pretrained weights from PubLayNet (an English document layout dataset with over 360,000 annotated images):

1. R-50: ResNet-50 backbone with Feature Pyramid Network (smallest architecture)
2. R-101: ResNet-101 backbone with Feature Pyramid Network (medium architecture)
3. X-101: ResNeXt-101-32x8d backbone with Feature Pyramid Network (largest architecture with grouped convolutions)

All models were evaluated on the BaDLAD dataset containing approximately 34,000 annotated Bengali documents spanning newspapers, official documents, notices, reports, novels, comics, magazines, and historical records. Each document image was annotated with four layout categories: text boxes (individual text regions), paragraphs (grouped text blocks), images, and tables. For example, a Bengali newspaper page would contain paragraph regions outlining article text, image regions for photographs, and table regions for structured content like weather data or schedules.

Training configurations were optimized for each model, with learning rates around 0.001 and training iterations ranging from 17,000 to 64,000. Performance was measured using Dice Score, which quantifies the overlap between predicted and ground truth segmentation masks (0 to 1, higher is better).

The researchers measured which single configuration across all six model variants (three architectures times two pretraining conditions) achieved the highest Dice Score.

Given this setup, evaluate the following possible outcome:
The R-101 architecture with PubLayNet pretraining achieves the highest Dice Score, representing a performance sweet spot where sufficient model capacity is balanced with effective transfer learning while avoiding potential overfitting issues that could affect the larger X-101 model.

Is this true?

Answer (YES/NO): NO